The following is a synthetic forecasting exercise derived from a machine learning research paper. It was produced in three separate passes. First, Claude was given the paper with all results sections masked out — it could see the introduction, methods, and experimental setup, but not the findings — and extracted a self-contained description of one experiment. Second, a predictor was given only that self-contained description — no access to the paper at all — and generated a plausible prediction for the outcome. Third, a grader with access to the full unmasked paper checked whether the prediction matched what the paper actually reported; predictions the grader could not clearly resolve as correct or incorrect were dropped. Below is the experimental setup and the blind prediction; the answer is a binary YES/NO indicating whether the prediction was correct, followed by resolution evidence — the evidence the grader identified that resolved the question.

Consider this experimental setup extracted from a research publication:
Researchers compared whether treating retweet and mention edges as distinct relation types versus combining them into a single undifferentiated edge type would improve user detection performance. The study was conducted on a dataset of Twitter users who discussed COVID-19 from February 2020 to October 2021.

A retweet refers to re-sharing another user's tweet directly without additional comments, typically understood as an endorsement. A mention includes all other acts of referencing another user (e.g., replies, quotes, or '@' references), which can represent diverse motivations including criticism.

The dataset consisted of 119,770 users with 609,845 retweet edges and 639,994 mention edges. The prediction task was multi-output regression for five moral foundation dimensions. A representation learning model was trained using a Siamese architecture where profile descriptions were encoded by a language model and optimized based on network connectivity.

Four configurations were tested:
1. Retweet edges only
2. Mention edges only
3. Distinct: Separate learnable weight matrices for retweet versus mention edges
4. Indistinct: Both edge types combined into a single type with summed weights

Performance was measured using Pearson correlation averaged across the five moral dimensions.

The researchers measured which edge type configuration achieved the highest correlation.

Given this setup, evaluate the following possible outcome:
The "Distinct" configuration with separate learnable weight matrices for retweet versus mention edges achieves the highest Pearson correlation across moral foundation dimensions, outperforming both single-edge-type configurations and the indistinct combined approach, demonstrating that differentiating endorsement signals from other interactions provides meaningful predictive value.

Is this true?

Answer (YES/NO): NO